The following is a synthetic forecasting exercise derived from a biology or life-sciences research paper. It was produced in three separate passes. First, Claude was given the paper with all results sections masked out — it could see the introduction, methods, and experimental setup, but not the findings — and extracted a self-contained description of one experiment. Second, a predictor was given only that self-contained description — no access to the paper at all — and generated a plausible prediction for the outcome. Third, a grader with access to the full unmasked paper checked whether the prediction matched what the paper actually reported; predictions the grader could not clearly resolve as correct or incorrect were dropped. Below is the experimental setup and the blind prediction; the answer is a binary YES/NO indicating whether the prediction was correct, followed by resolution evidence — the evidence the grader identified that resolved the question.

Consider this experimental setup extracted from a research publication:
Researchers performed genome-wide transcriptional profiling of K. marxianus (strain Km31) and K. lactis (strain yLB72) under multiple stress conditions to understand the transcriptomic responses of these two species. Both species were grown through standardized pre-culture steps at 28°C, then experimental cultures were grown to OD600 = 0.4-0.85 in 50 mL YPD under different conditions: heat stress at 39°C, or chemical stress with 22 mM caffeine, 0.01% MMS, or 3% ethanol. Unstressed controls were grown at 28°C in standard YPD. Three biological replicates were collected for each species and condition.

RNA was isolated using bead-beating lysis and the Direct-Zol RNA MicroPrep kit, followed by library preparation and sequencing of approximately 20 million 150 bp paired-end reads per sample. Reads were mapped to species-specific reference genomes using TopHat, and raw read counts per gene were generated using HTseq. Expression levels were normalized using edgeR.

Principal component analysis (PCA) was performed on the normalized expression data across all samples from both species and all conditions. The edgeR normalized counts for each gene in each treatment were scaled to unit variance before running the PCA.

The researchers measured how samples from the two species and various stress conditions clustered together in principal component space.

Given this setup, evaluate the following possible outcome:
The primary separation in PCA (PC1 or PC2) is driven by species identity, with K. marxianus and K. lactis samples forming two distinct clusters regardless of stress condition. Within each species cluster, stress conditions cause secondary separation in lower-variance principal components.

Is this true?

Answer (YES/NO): NO